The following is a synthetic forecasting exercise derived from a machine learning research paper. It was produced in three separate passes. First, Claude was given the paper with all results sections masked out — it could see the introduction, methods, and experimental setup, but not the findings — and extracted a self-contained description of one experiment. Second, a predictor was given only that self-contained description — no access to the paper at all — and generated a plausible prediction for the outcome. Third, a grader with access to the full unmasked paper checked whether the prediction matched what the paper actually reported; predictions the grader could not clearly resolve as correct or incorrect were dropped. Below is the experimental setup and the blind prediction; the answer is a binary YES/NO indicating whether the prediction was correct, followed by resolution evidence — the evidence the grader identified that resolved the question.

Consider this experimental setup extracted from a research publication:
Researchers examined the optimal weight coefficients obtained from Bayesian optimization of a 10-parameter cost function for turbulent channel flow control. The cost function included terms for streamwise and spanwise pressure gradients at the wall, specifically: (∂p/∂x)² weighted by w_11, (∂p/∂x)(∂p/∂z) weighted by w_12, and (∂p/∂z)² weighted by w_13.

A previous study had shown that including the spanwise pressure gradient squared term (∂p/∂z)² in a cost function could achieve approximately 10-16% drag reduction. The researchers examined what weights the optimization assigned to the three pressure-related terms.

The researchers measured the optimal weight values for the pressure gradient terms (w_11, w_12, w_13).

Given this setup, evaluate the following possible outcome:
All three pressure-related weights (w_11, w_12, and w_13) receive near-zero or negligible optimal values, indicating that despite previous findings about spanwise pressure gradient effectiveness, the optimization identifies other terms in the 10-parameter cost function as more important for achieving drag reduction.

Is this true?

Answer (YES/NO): NO